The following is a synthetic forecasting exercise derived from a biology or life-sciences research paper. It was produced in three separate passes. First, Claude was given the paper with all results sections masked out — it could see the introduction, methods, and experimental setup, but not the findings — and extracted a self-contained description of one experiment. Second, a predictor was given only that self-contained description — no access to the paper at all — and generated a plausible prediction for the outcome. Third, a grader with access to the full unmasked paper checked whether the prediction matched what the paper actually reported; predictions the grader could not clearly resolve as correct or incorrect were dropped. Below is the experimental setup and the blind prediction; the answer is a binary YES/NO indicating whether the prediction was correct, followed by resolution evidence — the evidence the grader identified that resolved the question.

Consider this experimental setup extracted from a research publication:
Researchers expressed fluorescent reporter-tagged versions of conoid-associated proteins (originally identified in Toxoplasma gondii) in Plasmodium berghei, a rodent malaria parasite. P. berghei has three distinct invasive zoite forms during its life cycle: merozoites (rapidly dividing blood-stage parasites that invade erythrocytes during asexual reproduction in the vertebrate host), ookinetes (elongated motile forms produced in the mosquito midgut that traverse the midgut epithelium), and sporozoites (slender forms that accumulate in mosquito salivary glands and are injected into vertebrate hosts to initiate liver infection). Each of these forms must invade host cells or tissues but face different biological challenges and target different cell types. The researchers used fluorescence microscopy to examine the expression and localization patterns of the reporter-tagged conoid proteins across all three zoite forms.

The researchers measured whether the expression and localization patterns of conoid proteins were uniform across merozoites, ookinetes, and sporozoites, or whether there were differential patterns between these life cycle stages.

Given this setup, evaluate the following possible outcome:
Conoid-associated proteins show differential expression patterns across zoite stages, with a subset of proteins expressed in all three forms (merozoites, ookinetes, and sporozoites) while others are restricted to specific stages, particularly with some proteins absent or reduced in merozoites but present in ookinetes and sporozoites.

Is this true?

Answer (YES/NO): YES